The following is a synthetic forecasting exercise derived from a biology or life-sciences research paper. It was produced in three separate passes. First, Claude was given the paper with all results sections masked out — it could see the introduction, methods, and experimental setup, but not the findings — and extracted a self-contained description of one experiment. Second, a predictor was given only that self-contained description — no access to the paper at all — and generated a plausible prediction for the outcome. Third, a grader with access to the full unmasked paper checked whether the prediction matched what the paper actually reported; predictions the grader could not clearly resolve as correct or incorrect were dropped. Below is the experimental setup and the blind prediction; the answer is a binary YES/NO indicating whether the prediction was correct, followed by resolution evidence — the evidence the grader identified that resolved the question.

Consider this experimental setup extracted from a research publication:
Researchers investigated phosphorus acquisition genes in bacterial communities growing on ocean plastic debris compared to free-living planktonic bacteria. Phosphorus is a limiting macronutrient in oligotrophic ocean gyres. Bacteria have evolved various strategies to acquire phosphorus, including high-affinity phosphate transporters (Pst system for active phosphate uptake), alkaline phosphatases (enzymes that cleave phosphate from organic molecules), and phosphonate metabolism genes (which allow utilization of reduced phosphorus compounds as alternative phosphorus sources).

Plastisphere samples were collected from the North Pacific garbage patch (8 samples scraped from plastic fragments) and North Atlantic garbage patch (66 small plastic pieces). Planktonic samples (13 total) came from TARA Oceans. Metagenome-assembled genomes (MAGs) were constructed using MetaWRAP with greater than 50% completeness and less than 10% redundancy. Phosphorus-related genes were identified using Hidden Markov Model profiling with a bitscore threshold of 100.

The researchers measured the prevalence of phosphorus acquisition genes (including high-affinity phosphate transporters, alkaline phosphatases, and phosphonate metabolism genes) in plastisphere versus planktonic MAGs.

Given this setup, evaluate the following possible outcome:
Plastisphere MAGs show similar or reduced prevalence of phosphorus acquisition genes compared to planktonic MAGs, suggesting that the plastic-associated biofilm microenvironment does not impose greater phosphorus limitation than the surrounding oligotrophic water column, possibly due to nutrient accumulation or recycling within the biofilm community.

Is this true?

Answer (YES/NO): NO